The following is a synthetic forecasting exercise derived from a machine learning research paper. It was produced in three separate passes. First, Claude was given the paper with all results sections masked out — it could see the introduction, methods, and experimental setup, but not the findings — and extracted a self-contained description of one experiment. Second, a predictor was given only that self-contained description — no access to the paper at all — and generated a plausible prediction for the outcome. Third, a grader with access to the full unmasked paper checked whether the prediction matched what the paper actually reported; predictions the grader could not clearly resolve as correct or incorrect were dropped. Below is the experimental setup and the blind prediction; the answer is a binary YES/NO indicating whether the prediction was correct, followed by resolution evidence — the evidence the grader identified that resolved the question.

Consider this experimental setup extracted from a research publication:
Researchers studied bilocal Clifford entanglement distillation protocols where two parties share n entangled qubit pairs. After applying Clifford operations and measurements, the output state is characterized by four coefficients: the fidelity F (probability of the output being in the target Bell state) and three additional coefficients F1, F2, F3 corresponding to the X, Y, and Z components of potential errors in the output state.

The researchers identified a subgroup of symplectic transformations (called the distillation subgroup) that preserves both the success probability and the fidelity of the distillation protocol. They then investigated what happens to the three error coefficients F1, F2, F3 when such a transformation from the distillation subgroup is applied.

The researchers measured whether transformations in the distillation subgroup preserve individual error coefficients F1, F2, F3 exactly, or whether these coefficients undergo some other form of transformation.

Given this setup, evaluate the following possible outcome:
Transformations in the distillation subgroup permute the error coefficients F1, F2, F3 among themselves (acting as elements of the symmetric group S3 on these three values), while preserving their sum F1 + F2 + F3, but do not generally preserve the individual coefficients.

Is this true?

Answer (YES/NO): YES